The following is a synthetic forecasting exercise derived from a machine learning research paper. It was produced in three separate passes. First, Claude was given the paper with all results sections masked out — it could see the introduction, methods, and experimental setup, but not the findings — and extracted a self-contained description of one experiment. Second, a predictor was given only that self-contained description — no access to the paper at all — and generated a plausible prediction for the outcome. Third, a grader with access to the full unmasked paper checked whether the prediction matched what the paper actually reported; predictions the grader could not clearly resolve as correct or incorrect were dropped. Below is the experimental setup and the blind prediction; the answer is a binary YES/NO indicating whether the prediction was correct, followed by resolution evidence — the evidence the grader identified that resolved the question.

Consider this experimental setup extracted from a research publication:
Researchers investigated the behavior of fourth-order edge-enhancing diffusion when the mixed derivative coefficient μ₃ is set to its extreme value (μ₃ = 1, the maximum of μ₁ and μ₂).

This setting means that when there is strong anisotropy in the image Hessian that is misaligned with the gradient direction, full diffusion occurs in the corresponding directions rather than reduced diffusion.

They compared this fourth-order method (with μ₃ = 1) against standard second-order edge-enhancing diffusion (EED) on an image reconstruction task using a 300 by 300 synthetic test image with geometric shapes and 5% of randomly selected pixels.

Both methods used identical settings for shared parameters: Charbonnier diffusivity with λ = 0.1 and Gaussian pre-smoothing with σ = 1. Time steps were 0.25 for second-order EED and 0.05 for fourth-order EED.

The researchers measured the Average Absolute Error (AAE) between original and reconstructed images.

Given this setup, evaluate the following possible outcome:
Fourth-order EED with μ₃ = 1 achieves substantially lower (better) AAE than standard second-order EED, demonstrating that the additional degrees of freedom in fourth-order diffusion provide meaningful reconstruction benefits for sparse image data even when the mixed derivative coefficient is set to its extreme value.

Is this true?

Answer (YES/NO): NO